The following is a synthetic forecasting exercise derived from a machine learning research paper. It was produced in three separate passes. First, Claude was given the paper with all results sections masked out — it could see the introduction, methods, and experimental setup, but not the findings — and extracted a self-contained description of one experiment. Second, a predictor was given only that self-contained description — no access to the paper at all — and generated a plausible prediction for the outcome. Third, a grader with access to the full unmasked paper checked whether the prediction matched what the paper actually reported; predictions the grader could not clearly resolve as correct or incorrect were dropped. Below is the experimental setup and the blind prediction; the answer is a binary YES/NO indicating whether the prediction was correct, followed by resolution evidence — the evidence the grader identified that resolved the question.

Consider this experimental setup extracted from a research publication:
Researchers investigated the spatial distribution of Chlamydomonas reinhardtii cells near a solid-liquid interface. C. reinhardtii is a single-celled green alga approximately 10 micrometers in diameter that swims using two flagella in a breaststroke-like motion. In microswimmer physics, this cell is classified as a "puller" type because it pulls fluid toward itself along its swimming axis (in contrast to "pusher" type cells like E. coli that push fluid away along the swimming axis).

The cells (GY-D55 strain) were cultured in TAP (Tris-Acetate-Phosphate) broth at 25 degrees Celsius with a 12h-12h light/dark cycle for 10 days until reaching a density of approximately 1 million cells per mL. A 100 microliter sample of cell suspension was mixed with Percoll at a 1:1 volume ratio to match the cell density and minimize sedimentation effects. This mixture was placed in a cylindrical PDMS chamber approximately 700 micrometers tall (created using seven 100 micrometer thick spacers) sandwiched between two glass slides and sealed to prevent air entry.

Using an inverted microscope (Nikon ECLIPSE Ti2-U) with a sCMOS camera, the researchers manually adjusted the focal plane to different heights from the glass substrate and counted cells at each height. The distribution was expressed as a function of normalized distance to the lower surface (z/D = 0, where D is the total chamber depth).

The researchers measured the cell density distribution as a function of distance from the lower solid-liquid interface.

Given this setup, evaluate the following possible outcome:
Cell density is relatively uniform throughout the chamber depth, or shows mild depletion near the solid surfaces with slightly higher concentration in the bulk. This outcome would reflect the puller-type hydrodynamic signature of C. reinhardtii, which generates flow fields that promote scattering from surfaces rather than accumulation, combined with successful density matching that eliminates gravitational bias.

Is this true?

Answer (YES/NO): NO